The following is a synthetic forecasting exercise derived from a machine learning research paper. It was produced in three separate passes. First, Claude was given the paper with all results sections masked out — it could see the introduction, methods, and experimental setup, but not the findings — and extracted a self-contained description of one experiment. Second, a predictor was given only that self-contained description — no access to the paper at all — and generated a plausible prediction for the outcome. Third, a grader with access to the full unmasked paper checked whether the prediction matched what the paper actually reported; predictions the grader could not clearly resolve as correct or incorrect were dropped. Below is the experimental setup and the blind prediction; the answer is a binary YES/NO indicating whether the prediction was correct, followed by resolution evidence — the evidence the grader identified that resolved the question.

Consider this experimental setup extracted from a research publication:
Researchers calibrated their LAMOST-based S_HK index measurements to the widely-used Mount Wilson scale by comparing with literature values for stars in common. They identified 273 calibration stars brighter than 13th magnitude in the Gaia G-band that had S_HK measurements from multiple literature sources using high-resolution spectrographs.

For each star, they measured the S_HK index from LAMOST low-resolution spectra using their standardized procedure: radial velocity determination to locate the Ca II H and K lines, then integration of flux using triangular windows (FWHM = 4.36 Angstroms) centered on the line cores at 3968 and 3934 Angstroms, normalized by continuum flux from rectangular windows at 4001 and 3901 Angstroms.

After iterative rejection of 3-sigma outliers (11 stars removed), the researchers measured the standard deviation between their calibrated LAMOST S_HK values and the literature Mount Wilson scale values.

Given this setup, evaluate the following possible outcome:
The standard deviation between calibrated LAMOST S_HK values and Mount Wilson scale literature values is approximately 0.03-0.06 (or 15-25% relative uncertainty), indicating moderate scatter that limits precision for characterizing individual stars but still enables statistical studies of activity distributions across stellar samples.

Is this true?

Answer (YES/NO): NO